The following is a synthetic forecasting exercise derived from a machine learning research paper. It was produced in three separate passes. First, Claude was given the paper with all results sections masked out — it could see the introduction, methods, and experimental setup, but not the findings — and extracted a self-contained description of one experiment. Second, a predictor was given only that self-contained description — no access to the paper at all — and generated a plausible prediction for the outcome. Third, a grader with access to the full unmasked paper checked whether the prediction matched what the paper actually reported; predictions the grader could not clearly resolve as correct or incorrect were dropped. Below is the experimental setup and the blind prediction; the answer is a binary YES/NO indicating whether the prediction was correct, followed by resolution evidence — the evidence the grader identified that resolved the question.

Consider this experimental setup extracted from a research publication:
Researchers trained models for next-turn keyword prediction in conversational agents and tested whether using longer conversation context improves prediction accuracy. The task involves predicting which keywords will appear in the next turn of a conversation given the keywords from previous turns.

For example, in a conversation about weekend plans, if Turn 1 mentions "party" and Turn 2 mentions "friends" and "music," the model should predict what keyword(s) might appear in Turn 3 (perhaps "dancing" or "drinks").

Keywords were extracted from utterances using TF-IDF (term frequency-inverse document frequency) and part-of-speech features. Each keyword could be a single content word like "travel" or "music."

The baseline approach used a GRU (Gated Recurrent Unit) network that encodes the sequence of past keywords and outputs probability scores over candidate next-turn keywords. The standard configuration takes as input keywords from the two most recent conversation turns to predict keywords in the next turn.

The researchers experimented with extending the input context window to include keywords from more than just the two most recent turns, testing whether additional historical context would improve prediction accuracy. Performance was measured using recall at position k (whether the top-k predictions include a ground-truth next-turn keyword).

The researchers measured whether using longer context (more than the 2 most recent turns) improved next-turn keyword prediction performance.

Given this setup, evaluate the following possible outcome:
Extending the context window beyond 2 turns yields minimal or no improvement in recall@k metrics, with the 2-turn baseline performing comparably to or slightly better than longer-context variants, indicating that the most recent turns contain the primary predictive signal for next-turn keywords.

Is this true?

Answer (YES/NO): YES